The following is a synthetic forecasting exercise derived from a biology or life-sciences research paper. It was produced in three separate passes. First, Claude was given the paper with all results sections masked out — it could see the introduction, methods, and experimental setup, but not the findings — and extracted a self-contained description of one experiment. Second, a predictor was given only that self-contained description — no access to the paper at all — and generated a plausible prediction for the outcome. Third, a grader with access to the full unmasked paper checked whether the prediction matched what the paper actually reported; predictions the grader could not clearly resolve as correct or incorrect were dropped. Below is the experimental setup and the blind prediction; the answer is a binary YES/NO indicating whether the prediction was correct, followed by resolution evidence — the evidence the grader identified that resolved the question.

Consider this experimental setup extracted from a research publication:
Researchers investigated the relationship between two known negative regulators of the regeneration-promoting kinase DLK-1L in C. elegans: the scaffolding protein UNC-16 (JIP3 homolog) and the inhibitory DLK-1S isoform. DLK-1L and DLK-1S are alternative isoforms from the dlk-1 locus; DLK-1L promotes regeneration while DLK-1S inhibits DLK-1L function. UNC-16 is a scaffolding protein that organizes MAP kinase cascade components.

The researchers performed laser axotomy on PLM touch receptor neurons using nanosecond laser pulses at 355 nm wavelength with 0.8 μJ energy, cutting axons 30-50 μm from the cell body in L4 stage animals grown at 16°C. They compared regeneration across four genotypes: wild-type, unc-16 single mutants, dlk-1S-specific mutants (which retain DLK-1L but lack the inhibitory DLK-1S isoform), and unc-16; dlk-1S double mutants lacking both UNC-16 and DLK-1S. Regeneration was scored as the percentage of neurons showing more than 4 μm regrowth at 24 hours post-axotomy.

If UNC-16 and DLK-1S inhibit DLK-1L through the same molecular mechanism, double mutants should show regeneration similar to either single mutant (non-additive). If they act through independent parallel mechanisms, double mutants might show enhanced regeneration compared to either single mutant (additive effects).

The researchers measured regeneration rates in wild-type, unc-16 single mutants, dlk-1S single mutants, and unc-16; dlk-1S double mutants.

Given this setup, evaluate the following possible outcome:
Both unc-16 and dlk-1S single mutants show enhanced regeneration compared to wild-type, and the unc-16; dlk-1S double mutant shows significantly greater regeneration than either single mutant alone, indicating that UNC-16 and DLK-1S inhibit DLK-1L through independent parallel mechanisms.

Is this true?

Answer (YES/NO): YES